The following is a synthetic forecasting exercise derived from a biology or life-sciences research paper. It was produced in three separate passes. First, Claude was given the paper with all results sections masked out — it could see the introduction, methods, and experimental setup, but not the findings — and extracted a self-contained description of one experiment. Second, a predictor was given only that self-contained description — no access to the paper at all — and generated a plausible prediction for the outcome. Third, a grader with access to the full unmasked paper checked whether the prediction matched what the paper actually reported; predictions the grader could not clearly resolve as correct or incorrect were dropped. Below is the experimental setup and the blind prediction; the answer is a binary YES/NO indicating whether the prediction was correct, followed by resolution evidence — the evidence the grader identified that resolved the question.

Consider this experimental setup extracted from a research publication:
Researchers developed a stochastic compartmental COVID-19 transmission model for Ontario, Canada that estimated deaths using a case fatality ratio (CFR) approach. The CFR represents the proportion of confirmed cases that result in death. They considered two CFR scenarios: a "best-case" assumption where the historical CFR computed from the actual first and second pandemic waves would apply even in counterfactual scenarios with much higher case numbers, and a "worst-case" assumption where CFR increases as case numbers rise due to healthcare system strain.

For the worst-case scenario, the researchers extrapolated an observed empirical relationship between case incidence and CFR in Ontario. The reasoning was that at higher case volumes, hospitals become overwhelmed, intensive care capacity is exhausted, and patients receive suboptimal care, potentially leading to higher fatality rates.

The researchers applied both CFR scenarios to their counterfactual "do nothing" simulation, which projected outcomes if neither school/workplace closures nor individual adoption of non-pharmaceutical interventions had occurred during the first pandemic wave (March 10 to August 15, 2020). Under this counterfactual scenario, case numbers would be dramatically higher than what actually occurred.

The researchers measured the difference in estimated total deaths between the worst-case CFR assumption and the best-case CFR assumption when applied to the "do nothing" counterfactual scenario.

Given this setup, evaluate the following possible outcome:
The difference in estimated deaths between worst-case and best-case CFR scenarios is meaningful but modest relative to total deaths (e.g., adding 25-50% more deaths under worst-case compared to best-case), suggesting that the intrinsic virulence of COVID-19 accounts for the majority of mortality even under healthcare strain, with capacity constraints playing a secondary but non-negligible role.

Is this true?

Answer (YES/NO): NO